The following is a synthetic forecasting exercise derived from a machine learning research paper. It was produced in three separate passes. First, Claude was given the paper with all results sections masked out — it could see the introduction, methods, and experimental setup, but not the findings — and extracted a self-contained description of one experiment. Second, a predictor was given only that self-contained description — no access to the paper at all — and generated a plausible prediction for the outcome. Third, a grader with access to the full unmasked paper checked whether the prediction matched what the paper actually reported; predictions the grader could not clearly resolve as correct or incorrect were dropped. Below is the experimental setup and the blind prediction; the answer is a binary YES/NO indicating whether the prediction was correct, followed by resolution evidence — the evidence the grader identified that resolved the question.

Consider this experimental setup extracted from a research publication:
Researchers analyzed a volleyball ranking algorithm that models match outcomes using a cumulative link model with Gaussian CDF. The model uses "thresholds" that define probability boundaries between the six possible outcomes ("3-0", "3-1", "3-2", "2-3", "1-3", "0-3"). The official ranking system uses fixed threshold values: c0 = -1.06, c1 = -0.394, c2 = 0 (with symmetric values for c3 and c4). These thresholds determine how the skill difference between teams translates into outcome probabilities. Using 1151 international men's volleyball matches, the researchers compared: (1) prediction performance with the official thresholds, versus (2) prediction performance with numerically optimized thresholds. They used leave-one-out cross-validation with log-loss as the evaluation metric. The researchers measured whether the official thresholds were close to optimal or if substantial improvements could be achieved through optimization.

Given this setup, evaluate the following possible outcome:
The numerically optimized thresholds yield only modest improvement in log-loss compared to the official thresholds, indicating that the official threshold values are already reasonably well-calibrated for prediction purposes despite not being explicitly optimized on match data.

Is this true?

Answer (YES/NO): YES